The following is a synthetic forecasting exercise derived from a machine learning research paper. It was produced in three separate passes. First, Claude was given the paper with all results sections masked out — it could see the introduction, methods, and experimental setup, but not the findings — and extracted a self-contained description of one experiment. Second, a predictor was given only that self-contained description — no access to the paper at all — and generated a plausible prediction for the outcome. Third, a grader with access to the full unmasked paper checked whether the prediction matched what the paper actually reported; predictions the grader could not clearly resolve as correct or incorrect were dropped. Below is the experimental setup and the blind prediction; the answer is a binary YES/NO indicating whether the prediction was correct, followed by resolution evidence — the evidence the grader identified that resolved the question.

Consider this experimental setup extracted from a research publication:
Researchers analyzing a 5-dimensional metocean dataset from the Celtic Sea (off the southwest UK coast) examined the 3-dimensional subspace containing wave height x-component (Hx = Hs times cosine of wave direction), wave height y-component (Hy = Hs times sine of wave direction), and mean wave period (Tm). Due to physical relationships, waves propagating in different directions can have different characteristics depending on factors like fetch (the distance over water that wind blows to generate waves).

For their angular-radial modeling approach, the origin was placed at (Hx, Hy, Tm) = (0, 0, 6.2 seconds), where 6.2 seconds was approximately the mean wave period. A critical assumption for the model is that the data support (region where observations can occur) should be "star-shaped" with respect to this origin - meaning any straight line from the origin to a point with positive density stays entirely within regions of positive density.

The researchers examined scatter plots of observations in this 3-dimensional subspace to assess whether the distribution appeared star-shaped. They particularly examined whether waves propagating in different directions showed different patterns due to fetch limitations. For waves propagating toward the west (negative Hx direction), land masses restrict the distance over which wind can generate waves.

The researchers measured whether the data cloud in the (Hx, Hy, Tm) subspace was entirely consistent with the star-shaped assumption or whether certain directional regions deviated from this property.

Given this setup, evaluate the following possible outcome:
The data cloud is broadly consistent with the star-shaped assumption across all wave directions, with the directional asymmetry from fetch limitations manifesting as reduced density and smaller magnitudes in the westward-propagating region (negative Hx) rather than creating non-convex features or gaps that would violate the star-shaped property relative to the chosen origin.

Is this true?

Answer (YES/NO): NO